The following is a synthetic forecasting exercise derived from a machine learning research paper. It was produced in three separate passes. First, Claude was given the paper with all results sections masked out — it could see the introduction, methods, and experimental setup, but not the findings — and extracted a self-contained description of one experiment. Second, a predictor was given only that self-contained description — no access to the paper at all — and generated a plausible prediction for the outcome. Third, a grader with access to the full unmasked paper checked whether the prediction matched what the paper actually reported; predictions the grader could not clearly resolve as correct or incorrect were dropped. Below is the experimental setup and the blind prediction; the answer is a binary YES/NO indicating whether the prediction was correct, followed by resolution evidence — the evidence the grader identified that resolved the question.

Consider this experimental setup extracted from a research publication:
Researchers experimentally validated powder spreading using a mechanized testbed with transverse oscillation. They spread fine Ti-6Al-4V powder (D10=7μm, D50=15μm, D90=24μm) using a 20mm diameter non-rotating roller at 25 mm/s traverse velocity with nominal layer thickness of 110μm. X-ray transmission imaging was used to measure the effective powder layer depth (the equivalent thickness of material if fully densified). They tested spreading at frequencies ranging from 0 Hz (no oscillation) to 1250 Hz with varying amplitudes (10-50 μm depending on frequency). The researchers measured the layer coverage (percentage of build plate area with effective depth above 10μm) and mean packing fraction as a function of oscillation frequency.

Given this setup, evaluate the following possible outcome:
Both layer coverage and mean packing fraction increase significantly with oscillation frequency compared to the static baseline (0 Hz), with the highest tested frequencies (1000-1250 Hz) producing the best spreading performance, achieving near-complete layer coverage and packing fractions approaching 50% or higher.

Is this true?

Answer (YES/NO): NO